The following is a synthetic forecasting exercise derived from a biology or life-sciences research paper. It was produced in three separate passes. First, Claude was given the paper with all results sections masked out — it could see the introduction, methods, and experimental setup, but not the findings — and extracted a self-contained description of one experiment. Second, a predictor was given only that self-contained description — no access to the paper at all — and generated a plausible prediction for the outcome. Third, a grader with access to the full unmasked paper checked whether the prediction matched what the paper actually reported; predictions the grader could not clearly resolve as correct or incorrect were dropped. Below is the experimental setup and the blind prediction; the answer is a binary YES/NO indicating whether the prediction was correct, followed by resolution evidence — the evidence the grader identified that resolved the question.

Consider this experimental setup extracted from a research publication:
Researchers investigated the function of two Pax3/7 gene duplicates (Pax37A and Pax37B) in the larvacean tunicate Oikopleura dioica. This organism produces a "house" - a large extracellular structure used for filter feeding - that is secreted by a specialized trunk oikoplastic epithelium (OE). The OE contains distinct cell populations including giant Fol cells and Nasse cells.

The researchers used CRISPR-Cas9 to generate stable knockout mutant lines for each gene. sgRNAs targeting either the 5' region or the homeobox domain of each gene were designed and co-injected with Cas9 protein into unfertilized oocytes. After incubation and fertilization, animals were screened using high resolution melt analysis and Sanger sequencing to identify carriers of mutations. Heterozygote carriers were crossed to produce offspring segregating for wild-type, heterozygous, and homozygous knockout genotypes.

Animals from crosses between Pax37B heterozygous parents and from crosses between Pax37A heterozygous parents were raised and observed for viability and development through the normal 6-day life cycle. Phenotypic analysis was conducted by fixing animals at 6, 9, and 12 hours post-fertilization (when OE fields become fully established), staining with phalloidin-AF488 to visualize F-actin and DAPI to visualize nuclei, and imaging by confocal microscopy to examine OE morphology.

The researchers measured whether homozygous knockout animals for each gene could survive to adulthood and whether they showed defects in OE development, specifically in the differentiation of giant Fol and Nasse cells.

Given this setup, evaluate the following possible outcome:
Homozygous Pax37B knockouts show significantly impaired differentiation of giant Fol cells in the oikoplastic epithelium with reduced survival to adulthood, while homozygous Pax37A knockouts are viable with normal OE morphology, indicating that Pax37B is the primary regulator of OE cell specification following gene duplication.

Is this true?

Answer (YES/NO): YES